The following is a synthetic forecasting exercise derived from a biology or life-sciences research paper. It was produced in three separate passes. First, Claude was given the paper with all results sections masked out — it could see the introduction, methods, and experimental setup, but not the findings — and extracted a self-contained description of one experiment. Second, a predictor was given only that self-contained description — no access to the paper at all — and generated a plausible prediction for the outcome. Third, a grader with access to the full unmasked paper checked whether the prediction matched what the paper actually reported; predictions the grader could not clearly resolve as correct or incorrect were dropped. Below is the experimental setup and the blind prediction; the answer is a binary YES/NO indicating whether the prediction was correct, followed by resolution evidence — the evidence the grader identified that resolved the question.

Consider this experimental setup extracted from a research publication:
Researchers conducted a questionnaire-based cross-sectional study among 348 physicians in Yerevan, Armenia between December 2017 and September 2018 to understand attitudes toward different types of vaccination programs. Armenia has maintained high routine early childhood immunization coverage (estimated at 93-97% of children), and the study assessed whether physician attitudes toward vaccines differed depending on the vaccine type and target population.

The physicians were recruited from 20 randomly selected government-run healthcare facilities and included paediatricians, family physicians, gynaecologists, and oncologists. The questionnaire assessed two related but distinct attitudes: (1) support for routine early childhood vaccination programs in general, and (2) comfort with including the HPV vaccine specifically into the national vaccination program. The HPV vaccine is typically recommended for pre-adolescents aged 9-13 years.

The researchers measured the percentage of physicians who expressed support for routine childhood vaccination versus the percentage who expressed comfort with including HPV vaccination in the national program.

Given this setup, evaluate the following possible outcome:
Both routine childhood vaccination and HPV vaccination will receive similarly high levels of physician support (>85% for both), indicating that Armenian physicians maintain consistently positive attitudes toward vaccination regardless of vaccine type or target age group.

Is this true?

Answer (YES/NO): NO